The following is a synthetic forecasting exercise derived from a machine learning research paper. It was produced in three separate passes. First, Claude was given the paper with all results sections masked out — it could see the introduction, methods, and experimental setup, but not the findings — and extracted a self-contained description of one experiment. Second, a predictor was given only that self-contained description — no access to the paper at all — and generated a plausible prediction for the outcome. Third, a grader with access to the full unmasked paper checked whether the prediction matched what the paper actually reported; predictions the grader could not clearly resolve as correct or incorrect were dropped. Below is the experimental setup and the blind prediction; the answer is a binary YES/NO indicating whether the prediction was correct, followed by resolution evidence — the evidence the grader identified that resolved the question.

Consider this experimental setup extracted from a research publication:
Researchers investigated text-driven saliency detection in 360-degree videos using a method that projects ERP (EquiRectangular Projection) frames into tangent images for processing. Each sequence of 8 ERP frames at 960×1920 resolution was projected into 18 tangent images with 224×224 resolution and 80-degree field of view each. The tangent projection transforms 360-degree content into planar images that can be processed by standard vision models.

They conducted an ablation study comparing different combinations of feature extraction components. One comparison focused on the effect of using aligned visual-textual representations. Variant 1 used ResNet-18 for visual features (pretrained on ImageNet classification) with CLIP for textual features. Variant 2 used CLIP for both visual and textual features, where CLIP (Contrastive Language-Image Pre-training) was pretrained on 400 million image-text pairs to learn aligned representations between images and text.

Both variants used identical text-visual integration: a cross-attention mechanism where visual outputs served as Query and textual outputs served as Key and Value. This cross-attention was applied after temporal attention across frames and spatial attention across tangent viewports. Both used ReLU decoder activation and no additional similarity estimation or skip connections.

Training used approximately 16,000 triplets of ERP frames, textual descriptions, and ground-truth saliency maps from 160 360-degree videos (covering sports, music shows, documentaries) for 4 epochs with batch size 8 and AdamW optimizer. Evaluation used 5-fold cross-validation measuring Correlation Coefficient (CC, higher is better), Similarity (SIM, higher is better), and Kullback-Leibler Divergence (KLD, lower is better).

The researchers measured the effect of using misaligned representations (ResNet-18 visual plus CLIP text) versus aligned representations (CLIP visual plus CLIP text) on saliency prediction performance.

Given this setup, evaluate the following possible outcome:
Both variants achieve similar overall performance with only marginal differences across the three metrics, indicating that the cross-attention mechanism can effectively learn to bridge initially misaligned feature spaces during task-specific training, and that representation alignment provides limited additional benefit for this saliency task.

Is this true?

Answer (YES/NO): NO